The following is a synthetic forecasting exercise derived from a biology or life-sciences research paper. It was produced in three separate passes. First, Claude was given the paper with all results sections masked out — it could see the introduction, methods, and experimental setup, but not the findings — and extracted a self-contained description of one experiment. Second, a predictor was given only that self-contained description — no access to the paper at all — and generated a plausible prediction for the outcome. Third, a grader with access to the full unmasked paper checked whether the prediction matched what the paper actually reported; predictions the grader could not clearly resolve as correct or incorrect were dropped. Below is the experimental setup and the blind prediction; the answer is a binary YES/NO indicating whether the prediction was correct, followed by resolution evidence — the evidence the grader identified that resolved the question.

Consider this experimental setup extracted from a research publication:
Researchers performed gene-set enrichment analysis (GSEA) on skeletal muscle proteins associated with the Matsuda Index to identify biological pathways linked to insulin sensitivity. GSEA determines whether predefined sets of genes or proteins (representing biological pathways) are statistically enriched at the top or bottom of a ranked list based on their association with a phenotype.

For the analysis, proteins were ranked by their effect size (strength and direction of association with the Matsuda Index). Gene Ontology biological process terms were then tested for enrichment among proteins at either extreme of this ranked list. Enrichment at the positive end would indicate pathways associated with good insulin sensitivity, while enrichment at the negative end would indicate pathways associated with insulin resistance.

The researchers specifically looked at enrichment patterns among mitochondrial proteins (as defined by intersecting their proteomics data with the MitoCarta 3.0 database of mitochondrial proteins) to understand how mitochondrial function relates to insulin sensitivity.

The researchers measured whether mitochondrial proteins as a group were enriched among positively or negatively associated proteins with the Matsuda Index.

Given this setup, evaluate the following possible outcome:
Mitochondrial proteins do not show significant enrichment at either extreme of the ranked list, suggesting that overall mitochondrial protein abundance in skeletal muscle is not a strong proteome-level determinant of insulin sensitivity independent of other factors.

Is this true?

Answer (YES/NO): NO